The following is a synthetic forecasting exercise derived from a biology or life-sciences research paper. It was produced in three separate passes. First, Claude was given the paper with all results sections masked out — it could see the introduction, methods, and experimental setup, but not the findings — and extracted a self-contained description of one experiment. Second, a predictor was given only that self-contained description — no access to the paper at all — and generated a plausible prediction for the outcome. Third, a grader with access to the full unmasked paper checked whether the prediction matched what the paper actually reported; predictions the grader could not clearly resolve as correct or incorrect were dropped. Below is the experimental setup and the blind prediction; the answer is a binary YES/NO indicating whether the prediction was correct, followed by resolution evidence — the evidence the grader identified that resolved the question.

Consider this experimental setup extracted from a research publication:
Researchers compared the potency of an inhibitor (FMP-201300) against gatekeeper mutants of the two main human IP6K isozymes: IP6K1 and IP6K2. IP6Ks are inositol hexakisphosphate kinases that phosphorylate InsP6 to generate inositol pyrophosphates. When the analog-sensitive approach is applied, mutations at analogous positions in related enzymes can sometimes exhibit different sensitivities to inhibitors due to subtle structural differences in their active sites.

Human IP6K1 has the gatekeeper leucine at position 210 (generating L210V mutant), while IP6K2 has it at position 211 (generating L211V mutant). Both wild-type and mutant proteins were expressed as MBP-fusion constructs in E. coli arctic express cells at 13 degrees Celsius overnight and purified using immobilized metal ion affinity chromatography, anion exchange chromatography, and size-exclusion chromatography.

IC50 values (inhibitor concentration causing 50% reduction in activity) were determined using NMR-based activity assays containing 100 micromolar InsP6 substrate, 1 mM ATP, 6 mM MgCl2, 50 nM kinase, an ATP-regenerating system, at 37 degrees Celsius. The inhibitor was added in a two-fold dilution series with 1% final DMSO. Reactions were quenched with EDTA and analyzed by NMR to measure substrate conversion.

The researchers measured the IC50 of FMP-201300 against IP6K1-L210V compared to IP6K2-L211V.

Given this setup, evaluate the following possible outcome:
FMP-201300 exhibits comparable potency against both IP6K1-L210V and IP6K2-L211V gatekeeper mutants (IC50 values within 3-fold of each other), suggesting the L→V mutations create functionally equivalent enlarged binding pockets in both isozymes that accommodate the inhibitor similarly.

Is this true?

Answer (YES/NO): YES